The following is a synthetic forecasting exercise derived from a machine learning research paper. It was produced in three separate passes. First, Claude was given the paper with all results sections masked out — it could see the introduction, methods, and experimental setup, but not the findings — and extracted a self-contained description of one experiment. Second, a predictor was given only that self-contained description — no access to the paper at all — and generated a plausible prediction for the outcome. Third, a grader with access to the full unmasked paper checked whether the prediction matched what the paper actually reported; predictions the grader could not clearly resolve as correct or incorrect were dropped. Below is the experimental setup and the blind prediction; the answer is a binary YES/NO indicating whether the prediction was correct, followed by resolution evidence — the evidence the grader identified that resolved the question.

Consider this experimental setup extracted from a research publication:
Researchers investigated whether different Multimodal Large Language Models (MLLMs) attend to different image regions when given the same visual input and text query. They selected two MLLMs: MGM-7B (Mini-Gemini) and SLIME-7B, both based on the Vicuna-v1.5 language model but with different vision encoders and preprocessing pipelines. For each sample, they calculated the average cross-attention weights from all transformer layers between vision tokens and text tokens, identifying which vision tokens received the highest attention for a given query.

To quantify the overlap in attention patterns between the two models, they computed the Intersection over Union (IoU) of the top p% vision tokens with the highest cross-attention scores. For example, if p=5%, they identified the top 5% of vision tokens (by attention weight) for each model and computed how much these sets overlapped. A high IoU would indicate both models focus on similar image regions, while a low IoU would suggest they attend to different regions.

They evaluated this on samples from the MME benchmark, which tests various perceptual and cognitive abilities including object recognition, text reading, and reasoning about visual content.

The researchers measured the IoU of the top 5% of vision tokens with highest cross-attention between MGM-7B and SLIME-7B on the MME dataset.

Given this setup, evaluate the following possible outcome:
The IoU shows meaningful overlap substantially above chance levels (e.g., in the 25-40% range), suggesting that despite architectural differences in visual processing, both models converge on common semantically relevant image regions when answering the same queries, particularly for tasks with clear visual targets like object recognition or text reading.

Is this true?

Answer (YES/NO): NO